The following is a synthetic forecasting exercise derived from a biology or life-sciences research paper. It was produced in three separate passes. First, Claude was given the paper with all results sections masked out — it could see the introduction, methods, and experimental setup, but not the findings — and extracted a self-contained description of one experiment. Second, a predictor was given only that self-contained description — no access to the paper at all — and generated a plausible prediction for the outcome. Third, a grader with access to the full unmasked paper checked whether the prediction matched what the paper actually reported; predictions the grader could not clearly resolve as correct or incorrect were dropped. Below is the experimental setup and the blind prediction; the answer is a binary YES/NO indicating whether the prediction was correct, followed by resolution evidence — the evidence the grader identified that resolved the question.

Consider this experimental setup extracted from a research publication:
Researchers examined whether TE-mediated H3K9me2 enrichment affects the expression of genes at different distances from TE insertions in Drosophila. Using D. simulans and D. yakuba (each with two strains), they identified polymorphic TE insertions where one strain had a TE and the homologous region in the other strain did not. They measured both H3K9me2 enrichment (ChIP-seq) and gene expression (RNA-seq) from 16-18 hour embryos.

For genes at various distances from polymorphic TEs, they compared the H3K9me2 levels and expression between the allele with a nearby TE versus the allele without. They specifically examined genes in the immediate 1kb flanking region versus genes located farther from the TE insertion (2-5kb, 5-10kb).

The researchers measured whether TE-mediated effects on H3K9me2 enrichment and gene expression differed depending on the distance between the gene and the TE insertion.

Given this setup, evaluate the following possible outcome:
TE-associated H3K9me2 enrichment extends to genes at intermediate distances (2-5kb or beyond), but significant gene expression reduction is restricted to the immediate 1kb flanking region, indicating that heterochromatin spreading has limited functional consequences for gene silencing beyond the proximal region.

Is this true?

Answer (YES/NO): NO